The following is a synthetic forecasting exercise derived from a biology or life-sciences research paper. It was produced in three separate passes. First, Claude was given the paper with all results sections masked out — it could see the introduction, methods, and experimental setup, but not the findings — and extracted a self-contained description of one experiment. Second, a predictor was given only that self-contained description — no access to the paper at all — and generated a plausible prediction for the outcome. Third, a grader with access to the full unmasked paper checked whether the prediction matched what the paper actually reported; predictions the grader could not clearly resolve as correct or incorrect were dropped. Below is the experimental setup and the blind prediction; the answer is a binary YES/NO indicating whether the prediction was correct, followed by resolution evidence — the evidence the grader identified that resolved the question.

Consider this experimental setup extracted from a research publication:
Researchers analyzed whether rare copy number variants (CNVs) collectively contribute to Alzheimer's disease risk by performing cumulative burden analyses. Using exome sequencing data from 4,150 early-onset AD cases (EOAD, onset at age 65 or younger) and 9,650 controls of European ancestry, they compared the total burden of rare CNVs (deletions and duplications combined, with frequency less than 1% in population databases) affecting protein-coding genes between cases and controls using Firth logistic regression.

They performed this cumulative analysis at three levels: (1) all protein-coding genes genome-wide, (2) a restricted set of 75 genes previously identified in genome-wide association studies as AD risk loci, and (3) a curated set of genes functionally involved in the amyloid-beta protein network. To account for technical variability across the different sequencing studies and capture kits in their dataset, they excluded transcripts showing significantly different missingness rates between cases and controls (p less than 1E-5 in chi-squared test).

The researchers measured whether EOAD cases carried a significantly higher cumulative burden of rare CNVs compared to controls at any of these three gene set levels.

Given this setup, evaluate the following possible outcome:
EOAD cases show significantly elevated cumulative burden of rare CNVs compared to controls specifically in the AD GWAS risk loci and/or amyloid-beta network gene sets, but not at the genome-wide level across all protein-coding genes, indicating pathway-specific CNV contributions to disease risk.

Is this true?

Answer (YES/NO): NO